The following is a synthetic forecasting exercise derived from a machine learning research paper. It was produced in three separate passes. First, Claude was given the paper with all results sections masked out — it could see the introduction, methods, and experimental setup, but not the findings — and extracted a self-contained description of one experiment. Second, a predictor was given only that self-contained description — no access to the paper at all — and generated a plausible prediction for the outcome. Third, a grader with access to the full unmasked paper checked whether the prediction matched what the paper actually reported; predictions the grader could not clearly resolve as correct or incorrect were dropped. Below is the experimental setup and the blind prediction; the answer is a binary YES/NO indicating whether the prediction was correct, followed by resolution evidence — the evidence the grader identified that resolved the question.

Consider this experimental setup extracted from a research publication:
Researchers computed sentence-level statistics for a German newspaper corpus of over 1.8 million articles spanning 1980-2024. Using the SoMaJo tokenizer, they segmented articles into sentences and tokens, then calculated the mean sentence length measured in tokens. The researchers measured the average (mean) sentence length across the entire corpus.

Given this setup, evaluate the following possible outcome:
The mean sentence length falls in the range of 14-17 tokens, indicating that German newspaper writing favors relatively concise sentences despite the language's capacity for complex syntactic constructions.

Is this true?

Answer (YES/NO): NO